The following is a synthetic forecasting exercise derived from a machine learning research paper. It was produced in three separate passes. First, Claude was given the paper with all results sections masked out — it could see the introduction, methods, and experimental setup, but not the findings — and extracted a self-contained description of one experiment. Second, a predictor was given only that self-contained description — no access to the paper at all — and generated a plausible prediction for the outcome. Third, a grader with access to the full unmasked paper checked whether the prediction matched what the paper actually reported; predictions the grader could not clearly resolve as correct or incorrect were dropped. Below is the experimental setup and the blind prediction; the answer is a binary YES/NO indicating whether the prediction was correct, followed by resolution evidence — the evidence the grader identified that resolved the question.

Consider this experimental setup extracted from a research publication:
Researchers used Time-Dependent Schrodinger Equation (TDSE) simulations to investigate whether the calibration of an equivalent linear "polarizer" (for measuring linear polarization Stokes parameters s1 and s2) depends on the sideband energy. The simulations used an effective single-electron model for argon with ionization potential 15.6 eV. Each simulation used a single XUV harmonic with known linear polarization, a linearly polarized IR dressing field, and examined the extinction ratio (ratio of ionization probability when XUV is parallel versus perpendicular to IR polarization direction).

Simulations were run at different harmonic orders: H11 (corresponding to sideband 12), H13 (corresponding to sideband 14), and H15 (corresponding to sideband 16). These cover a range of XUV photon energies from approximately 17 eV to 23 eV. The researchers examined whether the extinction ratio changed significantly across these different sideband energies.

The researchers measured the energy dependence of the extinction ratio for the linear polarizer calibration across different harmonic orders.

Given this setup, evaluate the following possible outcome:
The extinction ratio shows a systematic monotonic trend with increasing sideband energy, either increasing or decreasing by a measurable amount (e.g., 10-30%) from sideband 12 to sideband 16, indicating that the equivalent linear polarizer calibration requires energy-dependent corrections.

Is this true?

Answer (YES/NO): NO